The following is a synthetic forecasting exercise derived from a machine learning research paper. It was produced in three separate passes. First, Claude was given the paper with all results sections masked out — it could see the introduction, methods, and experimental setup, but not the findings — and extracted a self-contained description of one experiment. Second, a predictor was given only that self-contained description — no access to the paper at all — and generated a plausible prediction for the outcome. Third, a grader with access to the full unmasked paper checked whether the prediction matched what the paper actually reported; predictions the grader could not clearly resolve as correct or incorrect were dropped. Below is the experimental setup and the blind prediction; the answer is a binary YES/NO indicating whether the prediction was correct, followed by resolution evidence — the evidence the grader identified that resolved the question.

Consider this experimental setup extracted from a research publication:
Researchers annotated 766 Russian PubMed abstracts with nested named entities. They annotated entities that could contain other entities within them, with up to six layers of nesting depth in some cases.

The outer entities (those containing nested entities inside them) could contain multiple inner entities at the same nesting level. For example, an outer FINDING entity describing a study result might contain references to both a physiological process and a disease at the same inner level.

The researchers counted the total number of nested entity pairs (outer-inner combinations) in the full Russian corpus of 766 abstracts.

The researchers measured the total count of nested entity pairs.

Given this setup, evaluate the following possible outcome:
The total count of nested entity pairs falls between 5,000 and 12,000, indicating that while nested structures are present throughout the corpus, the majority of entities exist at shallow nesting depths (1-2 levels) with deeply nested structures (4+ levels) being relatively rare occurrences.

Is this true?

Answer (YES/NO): NO